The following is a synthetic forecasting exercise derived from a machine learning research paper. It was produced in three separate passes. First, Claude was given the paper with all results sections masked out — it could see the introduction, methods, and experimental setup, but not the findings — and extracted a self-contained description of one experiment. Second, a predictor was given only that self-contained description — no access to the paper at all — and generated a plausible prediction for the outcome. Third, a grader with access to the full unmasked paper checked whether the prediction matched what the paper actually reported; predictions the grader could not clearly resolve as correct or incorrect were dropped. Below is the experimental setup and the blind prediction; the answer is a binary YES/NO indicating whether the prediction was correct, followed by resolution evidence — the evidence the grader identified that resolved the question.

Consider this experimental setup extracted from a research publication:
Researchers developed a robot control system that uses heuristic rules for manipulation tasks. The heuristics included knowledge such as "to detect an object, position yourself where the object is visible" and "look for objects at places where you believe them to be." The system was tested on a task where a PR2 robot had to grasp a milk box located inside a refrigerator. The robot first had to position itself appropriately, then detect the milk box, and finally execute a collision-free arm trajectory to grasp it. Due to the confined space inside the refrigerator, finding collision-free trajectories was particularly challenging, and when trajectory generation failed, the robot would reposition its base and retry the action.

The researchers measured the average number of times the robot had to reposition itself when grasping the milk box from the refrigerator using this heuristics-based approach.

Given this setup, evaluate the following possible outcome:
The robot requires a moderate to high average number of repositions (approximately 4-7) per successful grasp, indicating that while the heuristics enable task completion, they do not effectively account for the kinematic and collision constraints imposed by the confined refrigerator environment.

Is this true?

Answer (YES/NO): NO